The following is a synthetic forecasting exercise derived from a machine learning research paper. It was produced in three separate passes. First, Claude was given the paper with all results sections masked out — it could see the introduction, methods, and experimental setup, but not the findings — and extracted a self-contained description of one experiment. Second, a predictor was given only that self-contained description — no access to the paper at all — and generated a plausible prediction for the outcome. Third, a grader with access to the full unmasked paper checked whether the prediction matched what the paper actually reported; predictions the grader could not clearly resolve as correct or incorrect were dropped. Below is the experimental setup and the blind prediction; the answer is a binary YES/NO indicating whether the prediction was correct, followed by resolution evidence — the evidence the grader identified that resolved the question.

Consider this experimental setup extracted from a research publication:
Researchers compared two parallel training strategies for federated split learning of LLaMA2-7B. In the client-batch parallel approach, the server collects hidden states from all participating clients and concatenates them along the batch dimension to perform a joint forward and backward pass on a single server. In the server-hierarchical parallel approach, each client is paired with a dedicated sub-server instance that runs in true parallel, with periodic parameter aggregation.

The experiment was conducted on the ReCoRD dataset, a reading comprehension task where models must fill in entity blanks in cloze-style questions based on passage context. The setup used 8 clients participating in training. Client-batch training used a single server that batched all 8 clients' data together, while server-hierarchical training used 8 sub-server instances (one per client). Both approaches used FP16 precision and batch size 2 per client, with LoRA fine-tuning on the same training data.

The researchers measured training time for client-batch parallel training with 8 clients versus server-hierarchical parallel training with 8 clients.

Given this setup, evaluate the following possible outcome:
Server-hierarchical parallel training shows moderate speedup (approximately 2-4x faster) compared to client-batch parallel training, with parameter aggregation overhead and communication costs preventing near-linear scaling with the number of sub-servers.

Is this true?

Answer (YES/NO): NO